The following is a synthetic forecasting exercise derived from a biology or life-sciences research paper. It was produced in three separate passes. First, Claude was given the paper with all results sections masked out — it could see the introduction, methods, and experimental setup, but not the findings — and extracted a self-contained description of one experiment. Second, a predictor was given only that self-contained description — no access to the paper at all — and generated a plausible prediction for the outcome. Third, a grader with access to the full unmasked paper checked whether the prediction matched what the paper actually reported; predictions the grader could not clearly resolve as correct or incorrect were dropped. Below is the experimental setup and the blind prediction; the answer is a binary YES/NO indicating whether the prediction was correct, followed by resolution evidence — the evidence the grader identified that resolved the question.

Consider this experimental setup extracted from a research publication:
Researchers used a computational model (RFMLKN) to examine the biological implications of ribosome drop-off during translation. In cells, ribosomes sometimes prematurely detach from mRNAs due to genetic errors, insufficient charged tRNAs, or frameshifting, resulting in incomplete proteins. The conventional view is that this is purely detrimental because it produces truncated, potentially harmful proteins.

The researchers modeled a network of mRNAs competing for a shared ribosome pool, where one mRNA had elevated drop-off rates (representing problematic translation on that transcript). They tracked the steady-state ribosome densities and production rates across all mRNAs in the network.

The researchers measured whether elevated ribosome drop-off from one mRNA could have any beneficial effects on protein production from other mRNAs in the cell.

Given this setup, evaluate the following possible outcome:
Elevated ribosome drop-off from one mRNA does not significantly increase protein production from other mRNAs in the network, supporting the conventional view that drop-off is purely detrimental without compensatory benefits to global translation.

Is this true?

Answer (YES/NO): NO